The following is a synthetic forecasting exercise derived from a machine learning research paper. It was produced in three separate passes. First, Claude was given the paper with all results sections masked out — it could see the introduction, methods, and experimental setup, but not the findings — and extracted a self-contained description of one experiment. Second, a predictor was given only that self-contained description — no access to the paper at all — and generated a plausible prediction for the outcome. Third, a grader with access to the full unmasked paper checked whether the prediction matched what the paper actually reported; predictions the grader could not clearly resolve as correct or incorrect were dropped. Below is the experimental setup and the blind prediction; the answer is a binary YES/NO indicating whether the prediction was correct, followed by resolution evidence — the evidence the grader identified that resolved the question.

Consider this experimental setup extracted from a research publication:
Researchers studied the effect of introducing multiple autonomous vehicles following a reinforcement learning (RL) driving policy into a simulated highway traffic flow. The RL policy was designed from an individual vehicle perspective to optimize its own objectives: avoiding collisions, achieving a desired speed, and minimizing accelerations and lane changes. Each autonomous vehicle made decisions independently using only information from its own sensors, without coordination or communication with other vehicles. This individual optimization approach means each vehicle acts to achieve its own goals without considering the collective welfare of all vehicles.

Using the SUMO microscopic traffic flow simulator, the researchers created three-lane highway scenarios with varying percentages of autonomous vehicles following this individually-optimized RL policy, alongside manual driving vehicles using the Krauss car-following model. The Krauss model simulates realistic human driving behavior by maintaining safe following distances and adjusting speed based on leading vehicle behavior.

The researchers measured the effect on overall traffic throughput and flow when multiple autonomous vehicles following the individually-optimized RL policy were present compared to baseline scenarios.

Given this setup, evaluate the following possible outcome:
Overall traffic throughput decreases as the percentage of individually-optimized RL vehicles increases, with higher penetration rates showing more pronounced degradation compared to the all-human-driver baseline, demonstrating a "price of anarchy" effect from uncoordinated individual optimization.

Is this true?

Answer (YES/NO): NO